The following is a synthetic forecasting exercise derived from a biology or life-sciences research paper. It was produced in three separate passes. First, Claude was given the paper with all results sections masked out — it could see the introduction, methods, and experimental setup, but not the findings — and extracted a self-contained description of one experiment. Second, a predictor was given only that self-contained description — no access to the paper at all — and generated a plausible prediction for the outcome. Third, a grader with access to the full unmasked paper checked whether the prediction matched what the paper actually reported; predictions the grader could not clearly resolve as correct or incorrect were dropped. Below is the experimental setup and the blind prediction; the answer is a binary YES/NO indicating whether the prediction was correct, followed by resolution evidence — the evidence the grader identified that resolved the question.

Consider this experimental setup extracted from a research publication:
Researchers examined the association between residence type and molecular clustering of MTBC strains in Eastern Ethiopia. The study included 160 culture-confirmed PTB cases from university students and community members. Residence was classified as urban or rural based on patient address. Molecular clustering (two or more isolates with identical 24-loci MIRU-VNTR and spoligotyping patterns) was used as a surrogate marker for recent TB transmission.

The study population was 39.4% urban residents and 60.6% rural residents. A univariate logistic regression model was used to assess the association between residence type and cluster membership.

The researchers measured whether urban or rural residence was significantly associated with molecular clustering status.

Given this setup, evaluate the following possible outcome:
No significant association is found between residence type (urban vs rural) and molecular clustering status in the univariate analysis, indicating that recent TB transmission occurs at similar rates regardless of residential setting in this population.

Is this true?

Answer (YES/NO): NO